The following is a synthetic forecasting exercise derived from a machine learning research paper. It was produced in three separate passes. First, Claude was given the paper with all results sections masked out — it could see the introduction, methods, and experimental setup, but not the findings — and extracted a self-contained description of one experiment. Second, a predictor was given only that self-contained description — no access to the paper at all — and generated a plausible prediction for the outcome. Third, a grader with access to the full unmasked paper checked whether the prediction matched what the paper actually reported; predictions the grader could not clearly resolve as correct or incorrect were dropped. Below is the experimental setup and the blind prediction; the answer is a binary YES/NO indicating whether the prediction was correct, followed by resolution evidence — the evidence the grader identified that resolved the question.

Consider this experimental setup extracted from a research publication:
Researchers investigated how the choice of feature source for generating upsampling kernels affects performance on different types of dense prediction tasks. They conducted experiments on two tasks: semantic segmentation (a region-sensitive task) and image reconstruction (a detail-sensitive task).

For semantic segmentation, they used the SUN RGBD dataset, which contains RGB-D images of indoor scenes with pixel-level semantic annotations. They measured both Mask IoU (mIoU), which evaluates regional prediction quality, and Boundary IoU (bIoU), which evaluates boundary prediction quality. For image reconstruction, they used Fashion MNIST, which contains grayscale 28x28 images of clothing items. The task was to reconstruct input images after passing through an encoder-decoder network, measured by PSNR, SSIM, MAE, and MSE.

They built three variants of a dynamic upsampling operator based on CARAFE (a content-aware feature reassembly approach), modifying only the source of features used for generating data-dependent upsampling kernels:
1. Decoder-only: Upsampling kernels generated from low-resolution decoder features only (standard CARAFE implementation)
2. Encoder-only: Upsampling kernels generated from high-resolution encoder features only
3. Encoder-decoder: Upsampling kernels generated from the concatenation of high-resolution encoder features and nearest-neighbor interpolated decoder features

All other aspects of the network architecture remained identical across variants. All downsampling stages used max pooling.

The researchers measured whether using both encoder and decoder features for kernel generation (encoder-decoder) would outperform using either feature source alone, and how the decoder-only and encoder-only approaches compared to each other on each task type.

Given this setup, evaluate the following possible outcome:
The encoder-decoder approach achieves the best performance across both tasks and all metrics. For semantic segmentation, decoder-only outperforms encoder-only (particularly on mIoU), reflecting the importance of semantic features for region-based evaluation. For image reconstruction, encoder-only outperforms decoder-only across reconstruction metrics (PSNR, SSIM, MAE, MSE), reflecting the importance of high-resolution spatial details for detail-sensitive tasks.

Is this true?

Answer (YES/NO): YES